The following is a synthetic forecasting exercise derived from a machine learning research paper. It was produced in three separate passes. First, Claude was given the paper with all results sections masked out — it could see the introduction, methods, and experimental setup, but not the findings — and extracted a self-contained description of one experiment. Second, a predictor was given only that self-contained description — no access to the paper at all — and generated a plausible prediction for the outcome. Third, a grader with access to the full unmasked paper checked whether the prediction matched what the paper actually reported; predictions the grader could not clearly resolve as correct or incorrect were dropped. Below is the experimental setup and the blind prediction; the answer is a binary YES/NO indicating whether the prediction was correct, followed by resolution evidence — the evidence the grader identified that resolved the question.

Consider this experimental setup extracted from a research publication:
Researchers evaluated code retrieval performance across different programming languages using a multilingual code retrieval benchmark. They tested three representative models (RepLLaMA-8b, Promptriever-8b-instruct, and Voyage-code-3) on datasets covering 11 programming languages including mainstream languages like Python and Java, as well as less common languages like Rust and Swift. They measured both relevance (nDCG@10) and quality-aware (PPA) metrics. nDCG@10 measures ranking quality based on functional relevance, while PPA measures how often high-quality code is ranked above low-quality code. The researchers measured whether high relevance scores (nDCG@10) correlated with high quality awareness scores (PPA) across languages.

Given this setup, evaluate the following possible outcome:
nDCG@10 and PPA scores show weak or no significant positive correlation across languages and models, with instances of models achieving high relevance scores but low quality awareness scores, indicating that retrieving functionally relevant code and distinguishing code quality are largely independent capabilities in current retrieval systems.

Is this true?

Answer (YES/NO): NO